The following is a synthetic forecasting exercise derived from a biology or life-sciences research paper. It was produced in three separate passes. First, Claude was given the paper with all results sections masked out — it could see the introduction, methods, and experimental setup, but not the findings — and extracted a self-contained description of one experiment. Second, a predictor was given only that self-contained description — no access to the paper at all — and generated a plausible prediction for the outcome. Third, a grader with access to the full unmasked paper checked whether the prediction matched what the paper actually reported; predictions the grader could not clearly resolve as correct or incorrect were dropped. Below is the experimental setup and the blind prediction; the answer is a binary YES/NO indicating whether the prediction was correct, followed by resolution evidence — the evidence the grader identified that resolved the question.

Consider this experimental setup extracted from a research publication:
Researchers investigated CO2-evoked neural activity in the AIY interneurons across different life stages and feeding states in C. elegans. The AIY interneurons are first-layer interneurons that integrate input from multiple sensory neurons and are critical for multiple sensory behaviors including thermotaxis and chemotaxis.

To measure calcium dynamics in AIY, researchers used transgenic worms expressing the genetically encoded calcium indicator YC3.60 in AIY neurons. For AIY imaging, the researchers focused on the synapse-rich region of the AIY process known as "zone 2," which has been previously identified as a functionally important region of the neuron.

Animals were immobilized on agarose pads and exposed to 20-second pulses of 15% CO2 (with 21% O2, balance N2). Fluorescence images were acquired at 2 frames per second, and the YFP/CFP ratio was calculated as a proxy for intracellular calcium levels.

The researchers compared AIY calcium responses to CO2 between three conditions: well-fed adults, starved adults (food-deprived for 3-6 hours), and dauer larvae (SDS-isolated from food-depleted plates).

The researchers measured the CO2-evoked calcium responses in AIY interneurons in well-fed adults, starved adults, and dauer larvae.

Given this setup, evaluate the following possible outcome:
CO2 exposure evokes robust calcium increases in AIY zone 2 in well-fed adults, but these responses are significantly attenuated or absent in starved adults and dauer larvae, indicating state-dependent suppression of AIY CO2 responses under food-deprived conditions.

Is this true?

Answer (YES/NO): NO